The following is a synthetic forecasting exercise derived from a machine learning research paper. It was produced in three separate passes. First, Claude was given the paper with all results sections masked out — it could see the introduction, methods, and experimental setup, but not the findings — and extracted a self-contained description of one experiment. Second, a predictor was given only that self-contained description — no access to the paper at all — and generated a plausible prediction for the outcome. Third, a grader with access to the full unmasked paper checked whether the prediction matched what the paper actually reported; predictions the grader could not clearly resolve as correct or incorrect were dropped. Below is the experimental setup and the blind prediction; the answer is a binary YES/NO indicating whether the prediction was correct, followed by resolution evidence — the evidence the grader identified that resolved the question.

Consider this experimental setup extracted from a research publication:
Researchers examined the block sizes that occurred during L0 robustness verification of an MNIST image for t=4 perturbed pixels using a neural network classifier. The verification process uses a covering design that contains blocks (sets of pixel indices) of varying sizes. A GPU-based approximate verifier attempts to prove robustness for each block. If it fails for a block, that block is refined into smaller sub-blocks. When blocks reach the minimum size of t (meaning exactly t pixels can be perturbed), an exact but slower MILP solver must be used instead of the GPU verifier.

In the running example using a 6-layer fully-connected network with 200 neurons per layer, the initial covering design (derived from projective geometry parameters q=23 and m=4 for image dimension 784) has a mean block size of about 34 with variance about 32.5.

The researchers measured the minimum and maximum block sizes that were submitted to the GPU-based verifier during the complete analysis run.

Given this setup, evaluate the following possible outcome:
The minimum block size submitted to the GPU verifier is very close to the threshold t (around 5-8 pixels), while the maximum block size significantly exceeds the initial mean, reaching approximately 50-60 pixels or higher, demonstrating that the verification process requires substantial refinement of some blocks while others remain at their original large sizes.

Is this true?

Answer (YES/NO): YES